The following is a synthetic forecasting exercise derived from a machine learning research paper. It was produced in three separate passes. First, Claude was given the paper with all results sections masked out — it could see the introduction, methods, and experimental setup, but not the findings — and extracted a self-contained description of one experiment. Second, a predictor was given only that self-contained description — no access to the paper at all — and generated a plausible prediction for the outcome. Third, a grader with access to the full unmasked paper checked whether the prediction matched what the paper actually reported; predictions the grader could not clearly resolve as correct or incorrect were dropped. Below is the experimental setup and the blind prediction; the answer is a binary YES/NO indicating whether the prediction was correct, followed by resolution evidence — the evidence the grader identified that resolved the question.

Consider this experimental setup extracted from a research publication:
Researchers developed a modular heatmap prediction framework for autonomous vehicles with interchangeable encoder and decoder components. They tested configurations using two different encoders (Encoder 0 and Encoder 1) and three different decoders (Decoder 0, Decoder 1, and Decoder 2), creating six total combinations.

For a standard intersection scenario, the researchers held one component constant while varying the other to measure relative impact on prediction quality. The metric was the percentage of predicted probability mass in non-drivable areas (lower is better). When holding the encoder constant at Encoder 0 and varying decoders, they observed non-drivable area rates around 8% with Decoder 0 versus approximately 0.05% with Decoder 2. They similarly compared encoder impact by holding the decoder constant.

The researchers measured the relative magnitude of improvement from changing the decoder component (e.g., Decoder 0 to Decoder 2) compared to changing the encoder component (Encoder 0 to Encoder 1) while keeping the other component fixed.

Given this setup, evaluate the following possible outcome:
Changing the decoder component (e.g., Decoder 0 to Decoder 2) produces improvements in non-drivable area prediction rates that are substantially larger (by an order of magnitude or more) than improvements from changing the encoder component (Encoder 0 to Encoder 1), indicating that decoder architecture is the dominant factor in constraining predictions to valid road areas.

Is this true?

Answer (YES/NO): YES